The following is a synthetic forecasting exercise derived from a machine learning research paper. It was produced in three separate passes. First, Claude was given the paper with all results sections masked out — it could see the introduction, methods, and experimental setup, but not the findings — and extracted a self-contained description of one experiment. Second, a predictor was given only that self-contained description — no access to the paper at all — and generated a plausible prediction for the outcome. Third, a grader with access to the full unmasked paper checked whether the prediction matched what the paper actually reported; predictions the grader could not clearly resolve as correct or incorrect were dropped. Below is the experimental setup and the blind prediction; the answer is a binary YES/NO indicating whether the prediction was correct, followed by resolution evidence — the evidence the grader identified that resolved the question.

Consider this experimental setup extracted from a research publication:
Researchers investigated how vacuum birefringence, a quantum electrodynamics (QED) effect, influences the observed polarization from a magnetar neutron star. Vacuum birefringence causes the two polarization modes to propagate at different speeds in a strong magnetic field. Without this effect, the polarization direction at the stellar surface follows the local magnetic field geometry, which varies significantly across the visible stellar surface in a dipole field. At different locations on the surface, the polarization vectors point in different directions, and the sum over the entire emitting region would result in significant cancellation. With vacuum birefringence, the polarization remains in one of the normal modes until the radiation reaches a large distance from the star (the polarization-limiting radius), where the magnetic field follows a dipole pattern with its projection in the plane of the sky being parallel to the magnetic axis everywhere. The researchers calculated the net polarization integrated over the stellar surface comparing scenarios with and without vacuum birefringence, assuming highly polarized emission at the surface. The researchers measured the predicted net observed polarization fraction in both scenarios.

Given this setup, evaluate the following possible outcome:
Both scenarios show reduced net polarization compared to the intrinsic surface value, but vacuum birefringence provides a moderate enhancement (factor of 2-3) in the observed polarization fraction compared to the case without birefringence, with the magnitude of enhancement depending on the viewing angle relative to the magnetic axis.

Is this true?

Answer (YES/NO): NO